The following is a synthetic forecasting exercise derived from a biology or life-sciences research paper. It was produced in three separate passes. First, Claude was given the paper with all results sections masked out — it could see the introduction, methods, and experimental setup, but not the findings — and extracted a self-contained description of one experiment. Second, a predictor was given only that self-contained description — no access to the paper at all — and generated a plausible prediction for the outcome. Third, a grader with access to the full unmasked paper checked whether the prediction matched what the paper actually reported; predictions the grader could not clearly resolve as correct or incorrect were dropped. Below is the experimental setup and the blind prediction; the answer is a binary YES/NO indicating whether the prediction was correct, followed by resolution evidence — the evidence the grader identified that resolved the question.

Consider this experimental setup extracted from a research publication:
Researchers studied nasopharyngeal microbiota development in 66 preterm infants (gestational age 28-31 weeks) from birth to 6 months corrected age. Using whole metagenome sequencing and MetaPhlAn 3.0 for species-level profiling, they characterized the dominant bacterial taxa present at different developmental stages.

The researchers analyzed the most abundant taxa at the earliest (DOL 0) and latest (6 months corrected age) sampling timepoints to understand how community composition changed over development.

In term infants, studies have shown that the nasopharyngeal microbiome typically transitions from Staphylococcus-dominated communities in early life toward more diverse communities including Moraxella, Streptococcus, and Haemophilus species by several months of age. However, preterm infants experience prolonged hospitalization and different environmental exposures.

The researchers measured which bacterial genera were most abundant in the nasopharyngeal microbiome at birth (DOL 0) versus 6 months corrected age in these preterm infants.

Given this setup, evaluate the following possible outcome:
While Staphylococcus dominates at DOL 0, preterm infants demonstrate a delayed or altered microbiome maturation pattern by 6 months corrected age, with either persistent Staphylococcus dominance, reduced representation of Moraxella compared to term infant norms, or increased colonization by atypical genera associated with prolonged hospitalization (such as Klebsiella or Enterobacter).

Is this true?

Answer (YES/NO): NO